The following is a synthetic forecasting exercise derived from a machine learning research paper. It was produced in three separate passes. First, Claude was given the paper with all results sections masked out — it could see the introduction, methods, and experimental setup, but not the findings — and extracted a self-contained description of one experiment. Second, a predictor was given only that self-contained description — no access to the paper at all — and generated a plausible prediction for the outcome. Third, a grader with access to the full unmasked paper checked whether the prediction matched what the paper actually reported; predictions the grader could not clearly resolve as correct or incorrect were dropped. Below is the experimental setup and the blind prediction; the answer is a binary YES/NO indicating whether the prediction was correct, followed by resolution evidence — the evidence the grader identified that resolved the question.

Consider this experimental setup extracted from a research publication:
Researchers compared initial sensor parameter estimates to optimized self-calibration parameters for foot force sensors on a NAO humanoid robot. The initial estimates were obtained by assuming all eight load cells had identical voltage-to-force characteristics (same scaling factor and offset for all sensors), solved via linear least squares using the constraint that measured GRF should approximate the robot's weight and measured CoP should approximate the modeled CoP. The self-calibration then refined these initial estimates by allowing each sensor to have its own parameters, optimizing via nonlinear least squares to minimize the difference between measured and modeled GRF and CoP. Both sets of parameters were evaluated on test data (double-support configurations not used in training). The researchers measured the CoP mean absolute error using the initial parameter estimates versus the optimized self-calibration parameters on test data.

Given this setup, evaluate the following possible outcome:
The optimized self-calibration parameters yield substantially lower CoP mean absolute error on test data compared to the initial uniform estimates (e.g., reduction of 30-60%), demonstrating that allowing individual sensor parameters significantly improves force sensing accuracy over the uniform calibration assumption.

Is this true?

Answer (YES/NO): NO